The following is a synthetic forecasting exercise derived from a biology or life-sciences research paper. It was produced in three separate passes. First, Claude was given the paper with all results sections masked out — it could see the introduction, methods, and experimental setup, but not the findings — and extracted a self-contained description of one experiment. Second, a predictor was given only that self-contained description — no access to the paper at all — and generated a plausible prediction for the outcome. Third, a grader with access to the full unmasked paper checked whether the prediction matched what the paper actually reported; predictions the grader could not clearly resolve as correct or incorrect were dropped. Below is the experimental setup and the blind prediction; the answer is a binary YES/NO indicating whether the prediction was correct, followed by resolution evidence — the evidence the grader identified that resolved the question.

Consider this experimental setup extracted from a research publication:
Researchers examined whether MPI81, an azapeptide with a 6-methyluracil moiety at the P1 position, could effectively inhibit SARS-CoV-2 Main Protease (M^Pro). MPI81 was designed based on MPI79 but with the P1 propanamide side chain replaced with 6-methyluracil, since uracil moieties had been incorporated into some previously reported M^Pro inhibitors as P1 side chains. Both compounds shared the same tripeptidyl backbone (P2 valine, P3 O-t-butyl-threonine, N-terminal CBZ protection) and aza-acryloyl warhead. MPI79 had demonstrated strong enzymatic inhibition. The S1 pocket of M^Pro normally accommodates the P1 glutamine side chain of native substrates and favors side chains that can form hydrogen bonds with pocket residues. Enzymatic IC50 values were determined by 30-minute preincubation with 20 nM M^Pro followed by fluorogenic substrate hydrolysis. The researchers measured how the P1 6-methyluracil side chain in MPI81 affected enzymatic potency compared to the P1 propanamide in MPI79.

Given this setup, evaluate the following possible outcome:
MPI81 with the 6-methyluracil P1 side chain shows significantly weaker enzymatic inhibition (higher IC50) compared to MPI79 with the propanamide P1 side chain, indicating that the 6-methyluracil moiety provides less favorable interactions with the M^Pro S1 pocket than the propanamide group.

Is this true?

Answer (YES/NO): YES